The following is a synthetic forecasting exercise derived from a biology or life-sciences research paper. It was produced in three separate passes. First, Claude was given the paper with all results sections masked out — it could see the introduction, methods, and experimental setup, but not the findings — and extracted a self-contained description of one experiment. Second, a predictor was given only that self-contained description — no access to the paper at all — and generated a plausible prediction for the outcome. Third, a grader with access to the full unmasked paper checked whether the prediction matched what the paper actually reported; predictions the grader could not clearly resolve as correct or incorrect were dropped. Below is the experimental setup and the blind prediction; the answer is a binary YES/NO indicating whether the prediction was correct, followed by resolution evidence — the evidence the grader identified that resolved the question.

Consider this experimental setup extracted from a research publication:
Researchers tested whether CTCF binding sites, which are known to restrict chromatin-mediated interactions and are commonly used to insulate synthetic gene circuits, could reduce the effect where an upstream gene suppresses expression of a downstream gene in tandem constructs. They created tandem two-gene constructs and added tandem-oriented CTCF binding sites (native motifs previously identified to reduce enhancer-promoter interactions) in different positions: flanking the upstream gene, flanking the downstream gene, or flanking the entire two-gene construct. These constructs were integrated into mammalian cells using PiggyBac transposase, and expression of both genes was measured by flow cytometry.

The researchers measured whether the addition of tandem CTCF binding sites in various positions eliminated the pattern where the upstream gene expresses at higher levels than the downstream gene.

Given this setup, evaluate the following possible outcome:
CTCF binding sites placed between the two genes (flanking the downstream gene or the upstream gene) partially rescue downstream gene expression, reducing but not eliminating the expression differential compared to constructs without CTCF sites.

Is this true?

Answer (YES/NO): NO